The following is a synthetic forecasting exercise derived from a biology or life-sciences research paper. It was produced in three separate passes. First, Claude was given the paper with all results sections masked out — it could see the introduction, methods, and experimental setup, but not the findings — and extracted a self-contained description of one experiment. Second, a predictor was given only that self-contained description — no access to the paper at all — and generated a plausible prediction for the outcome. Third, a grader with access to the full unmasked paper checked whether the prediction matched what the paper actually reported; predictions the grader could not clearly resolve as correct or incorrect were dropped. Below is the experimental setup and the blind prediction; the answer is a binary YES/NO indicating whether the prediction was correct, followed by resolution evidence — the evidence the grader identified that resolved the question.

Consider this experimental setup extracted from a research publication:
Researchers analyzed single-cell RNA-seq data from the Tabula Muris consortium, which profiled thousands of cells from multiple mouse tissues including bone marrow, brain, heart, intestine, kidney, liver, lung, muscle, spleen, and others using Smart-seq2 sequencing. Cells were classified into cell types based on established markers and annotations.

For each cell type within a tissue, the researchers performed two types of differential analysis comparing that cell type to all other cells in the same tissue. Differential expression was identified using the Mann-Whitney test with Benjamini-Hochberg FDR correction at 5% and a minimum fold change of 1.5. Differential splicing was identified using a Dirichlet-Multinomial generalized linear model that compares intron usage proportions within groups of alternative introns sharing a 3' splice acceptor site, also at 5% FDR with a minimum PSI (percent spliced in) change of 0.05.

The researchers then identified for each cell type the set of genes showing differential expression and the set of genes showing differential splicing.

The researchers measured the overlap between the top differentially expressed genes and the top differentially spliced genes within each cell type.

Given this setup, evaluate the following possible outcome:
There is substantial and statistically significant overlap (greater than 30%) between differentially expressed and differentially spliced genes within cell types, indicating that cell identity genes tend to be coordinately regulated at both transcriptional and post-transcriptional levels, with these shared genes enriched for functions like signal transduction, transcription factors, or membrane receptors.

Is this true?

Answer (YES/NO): NO